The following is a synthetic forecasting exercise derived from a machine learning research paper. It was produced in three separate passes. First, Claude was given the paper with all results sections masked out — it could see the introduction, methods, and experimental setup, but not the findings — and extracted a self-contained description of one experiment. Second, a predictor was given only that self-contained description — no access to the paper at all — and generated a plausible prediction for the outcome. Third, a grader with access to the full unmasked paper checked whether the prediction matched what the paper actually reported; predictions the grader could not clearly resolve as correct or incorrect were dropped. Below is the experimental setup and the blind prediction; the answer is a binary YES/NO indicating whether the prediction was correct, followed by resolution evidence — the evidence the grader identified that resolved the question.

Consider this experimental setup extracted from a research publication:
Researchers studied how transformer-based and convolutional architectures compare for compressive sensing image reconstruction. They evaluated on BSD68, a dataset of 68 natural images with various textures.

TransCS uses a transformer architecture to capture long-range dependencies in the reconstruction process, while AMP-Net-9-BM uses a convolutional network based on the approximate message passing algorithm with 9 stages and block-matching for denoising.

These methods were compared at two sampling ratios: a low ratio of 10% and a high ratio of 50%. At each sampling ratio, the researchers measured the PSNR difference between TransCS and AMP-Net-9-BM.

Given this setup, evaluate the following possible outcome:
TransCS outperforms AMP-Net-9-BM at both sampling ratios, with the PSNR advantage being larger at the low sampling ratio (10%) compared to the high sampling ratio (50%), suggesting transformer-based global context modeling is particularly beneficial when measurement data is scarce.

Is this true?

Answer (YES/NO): NO